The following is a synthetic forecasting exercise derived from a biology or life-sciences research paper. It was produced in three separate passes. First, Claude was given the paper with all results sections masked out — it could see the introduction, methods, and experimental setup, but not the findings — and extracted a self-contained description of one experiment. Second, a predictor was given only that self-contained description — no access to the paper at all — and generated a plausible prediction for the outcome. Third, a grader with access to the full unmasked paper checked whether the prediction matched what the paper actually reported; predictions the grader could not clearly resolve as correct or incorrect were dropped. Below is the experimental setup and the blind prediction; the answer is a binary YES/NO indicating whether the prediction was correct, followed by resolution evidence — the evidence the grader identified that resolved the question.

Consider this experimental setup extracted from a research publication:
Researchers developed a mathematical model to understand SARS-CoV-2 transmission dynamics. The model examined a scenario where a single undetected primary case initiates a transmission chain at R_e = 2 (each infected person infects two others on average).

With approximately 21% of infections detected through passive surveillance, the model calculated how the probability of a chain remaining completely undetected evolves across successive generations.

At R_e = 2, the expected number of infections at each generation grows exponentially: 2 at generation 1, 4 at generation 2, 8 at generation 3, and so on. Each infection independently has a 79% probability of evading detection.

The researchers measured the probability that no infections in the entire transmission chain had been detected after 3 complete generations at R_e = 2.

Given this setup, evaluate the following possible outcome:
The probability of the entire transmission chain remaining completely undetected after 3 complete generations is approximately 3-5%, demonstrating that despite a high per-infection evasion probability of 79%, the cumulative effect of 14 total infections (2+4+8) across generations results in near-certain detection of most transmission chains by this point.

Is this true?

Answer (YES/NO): NO